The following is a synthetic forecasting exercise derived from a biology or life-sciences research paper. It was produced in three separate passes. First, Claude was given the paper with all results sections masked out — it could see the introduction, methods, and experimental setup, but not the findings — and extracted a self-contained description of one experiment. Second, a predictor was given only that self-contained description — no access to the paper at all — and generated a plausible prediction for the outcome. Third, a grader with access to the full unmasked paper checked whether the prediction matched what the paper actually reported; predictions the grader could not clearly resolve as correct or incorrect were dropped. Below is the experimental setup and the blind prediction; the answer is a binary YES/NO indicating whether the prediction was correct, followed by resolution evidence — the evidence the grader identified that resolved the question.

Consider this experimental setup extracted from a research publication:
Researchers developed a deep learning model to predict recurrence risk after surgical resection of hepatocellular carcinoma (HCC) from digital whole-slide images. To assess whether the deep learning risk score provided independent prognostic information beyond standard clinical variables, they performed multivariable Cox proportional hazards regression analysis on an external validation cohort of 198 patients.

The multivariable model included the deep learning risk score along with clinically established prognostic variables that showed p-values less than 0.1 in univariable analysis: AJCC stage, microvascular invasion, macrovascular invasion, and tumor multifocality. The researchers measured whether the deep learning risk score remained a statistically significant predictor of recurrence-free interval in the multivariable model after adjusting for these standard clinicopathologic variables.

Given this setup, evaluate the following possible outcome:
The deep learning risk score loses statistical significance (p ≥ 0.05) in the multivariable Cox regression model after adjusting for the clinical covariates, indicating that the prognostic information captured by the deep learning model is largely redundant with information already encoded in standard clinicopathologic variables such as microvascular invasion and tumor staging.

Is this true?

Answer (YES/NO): NO